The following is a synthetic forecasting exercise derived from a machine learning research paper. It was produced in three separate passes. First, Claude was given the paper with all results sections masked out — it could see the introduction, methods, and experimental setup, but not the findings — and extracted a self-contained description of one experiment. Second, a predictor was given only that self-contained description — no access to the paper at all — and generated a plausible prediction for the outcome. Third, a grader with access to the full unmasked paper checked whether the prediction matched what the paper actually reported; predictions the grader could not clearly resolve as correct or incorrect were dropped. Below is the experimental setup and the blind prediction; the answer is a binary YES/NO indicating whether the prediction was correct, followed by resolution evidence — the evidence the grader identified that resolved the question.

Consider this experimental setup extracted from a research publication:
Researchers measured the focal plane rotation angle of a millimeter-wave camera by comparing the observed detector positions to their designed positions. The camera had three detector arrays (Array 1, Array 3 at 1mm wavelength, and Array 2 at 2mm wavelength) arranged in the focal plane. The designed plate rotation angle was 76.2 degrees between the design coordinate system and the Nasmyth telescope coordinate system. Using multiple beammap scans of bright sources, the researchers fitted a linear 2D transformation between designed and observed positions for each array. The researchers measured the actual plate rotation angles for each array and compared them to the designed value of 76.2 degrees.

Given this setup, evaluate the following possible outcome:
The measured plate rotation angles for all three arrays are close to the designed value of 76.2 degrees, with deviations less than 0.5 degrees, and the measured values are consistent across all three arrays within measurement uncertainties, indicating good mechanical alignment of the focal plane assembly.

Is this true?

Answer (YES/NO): NO